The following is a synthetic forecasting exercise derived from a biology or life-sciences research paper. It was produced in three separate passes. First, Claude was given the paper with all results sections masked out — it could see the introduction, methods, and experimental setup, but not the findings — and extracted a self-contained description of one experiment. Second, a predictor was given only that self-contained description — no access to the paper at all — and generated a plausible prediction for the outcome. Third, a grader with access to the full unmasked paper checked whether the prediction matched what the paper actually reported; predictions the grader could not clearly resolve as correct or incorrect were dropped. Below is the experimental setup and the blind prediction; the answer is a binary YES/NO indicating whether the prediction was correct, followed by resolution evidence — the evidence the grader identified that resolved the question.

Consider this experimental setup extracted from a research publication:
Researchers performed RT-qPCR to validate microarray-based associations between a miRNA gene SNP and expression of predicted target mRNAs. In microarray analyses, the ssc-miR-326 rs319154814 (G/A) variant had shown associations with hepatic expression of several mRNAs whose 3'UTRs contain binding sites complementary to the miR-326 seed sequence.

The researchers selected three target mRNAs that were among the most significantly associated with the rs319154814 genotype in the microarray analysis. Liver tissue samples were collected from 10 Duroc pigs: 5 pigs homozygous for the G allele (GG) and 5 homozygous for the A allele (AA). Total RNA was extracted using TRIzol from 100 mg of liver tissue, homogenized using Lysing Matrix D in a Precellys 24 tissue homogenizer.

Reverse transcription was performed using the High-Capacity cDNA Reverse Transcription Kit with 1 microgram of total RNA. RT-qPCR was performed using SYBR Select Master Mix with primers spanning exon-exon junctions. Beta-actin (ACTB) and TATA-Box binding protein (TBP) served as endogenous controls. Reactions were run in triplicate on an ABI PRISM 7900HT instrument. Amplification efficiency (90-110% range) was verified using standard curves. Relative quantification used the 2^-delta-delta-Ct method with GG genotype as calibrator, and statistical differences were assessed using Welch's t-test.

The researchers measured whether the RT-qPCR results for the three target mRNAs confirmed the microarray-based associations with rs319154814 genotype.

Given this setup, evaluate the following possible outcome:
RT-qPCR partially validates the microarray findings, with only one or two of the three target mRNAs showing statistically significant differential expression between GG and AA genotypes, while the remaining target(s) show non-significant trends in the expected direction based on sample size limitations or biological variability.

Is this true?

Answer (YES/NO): YES